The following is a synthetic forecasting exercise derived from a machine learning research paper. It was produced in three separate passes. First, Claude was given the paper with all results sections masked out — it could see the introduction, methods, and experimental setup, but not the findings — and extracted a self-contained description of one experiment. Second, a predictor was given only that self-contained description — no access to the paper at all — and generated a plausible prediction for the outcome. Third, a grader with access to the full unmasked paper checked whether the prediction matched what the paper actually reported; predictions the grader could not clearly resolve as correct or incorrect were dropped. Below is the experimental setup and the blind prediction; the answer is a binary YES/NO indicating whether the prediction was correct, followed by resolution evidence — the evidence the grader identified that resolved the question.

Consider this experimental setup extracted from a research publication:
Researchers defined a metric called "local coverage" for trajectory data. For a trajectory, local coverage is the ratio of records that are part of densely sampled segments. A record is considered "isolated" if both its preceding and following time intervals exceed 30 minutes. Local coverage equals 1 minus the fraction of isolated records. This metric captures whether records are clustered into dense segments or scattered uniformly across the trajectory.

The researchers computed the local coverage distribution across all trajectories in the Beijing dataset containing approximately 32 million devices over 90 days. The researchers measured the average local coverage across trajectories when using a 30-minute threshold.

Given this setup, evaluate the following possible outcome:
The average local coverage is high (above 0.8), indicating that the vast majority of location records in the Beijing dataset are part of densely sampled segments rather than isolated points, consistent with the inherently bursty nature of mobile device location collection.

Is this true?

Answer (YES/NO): YES